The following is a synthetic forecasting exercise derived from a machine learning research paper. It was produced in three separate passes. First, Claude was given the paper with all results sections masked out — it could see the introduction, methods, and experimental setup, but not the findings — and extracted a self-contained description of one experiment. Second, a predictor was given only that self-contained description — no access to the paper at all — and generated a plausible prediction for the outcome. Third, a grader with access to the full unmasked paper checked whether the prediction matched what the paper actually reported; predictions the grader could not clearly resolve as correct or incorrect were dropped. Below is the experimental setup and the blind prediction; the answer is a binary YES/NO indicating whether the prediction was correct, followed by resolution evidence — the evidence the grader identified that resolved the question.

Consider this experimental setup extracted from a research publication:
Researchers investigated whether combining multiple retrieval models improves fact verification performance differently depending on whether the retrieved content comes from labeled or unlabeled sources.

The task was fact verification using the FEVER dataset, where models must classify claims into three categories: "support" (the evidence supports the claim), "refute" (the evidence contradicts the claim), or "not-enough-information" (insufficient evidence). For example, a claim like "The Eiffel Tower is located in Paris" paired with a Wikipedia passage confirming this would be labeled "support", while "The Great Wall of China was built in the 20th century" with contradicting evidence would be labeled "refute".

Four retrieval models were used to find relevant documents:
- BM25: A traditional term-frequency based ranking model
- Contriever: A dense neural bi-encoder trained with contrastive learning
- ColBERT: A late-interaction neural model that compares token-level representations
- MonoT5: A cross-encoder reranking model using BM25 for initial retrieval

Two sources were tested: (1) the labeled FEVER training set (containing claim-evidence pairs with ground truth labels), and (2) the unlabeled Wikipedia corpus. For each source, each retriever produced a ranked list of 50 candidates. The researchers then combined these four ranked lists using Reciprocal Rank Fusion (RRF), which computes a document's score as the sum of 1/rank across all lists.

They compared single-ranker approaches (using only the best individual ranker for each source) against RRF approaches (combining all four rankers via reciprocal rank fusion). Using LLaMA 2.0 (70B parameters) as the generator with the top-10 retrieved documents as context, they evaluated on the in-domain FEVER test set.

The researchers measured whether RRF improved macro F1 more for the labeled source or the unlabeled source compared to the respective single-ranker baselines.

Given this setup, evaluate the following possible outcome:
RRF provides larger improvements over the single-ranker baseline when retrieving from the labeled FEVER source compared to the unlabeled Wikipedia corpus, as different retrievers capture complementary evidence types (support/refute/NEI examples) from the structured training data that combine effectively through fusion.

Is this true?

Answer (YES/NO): YES